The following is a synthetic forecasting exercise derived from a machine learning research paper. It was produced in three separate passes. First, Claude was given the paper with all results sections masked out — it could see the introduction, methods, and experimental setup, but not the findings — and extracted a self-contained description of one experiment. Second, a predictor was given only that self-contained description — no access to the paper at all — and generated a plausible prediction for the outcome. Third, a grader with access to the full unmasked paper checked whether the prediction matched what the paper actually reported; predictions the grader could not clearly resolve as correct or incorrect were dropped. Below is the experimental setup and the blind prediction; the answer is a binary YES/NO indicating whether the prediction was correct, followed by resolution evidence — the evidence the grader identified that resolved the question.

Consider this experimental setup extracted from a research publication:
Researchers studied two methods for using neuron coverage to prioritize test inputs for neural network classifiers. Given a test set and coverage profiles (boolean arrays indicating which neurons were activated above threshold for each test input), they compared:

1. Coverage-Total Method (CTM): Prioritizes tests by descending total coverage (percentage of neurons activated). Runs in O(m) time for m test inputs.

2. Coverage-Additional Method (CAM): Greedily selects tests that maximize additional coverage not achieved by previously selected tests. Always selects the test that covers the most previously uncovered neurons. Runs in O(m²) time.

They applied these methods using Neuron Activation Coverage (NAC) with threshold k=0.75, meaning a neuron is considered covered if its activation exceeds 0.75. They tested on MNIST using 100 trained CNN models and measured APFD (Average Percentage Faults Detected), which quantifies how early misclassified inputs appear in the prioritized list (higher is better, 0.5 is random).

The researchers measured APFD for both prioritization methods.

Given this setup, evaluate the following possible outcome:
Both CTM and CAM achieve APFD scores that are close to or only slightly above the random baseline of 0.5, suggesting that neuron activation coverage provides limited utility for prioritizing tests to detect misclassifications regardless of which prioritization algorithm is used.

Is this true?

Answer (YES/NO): YES